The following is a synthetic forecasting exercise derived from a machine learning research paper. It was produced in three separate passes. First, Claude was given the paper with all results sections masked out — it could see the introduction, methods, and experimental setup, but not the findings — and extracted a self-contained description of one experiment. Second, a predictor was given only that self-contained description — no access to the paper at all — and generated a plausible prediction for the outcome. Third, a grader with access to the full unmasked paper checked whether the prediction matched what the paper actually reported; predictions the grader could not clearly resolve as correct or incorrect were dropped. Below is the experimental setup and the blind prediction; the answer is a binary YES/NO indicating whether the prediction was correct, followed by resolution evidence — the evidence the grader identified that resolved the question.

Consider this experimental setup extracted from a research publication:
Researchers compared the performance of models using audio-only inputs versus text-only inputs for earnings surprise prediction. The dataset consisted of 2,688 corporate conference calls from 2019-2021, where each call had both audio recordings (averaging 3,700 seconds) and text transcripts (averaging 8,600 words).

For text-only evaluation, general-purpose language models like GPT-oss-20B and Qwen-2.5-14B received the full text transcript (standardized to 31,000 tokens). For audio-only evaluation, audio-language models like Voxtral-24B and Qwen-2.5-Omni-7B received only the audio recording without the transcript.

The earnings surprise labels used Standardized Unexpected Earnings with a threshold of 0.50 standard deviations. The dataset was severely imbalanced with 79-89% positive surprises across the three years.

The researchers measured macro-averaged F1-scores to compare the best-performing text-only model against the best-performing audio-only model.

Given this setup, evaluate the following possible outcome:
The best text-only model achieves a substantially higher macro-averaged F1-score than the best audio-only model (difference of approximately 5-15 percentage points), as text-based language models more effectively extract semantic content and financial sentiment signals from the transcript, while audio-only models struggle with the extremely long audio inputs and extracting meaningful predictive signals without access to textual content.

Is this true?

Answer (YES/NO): NO